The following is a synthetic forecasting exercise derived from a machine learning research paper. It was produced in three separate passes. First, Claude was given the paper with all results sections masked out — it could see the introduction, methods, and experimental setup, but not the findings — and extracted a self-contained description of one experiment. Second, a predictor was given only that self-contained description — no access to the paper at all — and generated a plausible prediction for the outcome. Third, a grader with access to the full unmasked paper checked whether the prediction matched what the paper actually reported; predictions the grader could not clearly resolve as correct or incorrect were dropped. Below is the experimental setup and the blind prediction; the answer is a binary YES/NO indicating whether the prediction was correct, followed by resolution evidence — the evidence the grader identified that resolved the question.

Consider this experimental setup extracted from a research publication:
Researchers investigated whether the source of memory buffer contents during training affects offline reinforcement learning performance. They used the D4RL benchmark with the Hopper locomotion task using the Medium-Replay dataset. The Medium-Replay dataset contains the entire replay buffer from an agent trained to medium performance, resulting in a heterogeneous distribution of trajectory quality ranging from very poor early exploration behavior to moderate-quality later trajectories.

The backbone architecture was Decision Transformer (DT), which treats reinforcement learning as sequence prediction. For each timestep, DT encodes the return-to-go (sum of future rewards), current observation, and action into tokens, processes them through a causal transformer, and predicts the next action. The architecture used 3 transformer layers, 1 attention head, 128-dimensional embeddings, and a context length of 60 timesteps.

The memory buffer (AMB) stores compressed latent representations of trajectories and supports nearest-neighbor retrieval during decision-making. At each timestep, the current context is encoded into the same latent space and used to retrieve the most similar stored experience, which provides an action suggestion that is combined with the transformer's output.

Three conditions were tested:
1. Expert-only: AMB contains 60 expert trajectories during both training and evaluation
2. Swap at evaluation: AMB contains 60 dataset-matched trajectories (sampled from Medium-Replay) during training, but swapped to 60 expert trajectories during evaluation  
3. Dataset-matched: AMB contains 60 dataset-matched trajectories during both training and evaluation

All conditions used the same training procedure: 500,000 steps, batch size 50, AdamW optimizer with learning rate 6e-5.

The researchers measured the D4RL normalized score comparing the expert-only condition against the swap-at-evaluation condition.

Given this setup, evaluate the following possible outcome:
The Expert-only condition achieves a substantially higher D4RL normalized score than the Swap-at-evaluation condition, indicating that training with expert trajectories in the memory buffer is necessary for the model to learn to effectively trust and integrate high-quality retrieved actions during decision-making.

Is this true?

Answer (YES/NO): YES